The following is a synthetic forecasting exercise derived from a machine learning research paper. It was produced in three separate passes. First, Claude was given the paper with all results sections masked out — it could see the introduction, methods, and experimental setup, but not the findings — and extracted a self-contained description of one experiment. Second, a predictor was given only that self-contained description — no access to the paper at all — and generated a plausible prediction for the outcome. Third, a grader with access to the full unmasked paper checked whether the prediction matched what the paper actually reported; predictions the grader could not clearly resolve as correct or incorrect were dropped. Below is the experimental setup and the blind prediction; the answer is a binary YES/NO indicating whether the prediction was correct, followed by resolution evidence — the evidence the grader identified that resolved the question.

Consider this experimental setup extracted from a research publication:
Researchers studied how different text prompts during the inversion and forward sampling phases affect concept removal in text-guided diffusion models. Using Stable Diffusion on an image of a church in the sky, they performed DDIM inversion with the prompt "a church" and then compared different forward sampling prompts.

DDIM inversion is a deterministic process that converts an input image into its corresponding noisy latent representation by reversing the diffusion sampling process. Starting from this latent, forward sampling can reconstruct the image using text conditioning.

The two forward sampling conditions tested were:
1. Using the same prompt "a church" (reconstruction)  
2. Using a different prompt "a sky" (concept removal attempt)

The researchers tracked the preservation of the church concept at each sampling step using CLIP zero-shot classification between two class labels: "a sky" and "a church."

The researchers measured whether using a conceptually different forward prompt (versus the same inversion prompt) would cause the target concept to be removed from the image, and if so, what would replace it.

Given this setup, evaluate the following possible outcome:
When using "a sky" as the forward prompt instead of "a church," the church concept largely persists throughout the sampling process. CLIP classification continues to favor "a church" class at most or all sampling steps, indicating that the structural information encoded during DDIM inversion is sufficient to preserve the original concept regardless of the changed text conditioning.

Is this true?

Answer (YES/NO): NO